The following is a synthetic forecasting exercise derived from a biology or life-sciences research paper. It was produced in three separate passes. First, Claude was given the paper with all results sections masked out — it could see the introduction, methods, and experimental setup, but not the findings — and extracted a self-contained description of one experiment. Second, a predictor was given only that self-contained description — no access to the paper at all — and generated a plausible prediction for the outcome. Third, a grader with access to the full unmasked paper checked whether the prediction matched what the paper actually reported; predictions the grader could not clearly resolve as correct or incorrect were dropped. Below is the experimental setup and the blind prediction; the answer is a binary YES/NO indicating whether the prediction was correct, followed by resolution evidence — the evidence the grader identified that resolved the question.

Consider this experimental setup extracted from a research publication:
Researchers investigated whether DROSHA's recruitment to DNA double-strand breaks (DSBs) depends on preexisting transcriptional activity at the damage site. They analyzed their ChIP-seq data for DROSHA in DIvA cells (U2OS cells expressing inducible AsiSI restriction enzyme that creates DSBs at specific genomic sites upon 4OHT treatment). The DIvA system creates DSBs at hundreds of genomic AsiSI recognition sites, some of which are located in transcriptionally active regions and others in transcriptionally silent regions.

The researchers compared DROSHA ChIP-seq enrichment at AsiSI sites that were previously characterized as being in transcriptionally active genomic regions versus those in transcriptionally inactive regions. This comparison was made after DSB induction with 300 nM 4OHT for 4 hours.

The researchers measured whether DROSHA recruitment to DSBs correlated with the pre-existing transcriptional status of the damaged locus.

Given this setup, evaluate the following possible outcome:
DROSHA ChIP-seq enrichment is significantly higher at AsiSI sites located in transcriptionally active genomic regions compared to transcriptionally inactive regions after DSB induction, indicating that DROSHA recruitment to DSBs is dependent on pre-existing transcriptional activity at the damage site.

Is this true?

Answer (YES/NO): NO